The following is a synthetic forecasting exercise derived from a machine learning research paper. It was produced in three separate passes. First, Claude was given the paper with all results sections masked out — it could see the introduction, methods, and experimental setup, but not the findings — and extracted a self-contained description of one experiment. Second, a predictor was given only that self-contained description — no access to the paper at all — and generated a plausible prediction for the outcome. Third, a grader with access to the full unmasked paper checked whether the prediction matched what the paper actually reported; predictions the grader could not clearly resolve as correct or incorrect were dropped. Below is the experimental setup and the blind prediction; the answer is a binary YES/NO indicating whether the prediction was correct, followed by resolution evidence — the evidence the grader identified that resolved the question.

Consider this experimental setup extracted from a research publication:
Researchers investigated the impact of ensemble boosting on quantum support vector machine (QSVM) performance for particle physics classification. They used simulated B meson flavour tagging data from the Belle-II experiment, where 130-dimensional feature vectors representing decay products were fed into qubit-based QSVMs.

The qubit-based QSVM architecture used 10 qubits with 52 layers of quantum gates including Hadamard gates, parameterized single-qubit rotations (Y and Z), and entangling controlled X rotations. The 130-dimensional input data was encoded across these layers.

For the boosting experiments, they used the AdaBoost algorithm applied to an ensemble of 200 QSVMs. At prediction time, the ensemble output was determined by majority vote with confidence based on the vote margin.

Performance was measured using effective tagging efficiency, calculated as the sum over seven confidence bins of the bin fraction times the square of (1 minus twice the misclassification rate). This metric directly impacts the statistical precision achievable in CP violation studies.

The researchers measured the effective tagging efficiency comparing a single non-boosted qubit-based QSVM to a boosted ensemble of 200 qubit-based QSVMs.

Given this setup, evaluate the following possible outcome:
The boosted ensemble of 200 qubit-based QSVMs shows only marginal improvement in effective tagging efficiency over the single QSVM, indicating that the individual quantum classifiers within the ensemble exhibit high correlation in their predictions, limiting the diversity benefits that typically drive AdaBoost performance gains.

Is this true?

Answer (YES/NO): NO